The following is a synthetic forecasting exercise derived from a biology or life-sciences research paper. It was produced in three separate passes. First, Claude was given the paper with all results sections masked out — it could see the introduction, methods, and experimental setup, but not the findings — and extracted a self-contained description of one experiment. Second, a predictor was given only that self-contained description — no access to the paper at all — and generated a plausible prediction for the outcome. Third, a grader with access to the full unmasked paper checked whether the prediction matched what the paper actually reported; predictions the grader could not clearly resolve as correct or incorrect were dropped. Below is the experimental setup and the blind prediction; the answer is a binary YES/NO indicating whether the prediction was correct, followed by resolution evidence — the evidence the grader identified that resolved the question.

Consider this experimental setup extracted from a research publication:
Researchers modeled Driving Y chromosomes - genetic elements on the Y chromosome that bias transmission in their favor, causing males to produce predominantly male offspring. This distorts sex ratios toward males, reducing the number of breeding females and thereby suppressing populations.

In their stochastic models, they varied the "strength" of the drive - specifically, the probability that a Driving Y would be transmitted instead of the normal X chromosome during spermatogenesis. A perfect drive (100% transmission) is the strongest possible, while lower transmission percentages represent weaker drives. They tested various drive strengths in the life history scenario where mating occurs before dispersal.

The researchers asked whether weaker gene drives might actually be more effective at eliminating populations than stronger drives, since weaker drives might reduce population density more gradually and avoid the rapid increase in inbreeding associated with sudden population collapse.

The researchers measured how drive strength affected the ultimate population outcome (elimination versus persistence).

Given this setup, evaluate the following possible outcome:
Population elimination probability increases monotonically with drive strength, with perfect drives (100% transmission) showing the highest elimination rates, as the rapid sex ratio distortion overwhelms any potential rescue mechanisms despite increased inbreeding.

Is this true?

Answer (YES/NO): NO